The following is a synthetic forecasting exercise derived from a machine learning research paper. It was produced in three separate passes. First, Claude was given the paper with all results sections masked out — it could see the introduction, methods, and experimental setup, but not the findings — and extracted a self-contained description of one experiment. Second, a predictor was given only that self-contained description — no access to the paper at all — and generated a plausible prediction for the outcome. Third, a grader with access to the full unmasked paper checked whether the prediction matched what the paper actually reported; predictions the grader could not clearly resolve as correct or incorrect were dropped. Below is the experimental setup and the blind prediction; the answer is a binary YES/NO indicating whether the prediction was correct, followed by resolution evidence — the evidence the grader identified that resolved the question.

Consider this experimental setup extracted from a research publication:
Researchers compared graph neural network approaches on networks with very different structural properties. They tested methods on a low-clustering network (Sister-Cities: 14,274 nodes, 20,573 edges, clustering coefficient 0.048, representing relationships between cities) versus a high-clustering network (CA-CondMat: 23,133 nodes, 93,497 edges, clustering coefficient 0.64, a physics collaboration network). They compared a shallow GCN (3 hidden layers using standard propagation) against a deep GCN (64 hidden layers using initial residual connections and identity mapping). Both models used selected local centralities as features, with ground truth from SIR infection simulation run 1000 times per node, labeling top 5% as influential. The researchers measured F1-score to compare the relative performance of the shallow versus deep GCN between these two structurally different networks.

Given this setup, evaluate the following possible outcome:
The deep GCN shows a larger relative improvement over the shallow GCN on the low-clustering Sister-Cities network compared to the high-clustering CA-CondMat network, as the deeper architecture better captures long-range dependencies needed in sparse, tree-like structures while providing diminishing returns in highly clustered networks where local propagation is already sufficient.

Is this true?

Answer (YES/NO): YES